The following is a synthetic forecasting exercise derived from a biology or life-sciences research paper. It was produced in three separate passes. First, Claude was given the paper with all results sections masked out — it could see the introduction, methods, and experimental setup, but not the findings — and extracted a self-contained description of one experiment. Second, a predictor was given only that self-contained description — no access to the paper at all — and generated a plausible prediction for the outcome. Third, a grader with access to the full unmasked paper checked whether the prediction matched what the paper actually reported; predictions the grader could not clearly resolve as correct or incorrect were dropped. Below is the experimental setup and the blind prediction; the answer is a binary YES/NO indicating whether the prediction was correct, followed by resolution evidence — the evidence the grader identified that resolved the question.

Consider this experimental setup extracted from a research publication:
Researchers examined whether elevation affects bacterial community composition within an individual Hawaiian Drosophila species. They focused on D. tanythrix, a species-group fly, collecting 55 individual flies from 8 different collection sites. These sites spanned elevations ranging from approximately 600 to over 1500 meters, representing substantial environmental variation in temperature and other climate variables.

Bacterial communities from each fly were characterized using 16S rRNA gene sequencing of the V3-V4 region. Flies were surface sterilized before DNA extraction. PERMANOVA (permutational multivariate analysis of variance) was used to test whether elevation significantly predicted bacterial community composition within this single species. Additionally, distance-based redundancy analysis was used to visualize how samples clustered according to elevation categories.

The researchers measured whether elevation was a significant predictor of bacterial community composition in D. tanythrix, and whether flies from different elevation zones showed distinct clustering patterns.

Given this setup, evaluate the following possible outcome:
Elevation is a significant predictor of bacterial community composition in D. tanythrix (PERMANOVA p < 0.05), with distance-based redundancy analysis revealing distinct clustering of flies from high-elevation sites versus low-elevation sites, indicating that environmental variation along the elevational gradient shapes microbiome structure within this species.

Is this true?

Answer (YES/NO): NO